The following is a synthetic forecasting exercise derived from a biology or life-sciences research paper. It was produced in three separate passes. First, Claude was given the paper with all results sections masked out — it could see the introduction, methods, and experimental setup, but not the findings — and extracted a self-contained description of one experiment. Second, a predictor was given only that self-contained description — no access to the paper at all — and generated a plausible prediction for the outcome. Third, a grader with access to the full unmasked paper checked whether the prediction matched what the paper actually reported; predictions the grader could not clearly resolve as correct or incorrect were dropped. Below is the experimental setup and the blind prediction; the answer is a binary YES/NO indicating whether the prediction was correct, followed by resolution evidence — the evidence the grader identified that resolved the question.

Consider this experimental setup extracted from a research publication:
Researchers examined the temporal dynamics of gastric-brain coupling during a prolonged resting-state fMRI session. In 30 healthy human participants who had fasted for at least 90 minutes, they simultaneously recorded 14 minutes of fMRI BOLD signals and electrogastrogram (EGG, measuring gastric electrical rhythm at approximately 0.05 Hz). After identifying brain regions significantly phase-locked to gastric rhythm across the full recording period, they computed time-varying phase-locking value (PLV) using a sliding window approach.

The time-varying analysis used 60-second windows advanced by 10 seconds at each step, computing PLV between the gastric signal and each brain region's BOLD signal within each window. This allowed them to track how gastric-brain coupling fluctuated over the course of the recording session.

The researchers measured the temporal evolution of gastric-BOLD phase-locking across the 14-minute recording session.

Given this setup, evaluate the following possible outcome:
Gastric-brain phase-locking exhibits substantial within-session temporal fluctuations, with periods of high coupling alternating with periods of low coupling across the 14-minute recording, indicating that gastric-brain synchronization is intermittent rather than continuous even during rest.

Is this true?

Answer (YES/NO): YES